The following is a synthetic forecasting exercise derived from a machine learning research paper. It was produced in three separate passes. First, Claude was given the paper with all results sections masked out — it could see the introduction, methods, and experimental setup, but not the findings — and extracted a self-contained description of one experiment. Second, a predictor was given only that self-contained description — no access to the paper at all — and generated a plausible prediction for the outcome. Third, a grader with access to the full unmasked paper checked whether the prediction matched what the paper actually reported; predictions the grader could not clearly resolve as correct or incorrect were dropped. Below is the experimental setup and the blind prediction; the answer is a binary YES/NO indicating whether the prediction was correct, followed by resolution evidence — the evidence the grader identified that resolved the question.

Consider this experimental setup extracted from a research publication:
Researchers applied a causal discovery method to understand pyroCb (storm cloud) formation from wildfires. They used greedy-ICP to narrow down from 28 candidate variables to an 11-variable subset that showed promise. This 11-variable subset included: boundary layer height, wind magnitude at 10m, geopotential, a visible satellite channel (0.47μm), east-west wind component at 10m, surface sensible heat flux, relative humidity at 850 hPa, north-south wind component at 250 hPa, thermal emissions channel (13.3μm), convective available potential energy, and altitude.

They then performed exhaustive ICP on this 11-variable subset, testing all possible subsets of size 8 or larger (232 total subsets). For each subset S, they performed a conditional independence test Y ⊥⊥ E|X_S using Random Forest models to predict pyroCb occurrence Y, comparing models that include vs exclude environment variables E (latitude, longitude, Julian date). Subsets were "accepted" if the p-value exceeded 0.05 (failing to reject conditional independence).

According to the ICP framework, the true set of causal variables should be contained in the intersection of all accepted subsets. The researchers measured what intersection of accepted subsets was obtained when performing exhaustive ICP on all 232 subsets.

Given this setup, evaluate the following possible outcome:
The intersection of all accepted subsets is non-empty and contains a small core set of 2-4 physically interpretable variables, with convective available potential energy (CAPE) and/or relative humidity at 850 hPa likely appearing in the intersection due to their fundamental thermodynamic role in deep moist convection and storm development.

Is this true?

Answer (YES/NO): NO